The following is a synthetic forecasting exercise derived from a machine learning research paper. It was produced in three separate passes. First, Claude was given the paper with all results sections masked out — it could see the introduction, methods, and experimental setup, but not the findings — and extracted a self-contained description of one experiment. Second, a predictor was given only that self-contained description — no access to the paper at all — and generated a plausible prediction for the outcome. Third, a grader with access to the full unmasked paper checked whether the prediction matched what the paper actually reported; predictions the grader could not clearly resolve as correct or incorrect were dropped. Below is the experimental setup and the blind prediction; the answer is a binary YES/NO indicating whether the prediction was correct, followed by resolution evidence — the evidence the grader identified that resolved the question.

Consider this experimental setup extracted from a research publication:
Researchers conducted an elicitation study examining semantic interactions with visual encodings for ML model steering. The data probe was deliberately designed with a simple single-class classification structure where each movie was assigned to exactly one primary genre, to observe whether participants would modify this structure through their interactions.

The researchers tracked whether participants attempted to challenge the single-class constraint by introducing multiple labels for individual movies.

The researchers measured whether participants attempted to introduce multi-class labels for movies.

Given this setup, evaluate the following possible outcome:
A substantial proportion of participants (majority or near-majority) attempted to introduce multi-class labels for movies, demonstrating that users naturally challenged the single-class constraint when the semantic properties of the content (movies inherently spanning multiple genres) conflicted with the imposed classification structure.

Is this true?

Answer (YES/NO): YES